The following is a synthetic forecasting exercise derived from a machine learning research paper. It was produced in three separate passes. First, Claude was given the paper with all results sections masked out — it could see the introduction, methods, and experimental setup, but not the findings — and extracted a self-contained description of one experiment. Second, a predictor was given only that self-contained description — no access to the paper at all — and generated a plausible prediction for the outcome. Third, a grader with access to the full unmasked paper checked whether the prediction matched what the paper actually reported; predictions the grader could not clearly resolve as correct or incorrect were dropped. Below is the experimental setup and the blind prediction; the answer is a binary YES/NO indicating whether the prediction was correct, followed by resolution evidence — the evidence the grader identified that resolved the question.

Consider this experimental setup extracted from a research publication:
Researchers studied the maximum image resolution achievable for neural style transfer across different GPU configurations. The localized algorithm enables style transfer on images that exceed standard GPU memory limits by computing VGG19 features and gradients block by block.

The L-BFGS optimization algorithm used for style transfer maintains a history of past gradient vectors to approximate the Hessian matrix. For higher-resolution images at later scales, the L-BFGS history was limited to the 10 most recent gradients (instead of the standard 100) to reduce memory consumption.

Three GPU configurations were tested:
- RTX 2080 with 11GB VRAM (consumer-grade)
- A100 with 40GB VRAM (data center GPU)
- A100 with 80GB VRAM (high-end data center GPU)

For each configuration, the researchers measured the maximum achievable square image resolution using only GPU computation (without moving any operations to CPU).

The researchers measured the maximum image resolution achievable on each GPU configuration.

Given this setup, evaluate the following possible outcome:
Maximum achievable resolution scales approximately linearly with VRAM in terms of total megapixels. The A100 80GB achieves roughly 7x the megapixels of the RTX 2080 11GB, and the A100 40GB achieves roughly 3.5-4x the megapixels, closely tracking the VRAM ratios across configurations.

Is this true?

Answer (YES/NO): NO